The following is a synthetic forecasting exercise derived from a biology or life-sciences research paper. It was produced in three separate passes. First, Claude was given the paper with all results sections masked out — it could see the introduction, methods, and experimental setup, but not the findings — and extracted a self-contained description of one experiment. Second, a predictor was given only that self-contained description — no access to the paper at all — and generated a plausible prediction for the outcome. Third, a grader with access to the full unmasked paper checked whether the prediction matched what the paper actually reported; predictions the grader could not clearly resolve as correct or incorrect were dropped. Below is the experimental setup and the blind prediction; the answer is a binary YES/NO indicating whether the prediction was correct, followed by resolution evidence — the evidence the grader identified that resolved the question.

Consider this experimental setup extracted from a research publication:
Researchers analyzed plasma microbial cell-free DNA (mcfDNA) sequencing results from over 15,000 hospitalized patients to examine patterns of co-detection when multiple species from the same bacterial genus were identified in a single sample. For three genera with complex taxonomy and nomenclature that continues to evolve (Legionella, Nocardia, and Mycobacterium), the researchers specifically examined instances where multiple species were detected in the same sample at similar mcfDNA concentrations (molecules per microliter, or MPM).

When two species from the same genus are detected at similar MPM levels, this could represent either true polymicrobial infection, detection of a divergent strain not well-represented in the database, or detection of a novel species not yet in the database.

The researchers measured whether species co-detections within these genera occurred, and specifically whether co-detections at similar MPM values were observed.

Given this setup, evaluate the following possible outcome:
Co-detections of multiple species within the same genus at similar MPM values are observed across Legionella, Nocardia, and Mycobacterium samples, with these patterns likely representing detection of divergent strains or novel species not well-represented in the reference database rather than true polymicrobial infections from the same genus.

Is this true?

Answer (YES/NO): YES